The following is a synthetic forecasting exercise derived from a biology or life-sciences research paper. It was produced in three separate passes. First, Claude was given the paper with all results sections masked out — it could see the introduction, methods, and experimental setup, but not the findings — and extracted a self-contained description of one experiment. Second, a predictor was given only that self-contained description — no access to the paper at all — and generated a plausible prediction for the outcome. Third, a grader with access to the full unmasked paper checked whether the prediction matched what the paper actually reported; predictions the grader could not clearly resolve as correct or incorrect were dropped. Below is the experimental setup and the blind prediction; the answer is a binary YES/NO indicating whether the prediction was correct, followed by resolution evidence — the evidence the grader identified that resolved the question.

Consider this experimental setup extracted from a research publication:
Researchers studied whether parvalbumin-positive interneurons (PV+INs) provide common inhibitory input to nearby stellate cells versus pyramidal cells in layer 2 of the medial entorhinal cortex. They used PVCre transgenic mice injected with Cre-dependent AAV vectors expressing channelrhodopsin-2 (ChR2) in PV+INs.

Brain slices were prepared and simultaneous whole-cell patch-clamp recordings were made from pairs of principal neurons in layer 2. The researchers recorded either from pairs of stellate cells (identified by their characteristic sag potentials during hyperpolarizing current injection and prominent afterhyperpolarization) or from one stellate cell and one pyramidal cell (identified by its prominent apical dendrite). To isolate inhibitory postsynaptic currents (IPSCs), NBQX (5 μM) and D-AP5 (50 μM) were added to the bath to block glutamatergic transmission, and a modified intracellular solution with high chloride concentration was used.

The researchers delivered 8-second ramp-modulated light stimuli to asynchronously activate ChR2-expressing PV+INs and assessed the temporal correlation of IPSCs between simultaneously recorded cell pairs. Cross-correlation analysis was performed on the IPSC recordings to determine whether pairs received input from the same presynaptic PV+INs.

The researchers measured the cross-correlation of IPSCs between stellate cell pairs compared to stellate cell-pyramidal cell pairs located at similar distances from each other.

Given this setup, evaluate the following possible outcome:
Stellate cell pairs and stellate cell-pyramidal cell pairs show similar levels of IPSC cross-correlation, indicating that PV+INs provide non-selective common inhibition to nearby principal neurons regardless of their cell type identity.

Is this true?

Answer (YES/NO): NO